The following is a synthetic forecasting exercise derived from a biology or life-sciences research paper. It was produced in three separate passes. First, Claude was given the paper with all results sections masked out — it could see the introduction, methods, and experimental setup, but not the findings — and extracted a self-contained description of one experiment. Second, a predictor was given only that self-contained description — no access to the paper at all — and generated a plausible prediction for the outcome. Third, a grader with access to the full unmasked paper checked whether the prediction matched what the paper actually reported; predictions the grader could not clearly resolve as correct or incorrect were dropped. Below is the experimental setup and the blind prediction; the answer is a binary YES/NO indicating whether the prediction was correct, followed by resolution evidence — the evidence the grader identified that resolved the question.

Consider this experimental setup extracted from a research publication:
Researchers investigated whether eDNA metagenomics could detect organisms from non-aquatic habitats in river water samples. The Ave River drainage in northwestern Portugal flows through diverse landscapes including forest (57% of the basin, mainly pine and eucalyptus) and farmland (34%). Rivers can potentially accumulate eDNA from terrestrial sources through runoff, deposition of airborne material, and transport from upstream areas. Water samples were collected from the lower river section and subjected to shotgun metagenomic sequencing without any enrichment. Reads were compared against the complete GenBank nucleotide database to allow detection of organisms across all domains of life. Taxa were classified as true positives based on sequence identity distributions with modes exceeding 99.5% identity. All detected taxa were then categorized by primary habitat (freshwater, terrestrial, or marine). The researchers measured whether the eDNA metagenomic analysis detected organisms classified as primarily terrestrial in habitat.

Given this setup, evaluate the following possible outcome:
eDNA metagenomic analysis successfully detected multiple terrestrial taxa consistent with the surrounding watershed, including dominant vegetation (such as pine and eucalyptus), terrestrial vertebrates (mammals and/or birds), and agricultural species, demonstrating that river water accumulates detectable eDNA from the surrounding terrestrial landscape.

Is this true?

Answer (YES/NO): YES